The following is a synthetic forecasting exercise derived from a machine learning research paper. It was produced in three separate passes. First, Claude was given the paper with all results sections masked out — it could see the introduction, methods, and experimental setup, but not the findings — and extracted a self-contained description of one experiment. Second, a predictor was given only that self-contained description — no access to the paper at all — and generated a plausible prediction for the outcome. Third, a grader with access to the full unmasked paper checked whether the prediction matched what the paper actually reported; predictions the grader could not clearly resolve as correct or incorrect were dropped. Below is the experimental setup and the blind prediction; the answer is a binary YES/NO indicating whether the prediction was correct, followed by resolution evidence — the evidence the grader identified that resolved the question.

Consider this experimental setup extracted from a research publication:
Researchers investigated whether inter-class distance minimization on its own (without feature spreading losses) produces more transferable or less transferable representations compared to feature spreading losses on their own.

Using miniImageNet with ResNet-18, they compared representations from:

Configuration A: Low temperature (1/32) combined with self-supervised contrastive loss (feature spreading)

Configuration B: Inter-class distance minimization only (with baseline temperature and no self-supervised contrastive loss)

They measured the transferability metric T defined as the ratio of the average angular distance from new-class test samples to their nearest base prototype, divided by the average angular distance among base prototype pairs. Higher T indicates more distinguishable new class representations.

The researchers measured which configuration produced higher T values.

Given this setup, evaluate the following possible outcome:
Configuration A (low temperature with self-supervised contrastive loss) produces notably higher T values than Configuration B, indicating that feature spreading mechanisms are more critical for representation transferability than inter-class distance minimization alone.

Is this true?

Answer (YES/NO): YES